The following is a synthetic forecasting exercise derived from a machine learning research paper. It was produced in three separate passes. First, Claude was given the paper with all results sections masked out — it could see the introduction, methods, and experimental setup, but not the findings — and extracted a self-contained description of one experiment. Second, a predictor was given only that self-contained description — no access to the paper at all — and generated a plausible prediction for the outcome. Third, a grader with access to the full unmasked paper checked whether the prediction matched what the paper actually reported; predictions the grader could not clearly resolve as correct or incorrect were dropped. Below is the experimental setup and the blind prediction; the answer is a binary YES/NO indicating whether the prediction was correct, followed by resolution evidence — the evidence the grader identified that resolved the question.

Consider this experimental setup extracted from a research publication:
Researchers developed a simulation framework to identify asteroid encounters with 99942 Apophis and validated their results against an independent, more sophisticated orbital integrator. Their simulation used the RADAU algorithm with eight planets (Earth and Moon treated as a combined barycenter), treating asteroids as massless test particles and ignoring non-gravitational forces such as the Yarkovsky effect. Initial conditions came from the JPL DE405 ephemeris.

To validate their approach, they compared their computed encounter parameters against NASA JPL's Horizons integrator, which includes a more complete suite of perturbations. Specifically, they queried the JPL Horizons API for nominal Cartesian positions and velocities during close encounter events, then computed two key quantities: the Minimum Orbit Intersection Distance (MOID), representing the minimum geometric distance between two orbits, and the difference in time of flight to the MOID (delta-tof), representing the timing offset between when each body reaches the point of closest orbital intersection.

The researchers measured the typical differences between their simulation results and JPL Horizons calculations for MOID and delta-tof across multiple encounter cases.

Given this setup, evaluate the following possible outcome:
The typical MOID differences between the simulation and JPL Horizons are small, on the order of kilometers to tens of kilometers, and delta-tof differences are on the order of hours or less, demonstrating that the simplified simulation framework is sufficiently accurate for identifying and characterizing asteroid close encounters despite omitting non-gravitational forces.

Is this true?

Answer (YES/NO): YES